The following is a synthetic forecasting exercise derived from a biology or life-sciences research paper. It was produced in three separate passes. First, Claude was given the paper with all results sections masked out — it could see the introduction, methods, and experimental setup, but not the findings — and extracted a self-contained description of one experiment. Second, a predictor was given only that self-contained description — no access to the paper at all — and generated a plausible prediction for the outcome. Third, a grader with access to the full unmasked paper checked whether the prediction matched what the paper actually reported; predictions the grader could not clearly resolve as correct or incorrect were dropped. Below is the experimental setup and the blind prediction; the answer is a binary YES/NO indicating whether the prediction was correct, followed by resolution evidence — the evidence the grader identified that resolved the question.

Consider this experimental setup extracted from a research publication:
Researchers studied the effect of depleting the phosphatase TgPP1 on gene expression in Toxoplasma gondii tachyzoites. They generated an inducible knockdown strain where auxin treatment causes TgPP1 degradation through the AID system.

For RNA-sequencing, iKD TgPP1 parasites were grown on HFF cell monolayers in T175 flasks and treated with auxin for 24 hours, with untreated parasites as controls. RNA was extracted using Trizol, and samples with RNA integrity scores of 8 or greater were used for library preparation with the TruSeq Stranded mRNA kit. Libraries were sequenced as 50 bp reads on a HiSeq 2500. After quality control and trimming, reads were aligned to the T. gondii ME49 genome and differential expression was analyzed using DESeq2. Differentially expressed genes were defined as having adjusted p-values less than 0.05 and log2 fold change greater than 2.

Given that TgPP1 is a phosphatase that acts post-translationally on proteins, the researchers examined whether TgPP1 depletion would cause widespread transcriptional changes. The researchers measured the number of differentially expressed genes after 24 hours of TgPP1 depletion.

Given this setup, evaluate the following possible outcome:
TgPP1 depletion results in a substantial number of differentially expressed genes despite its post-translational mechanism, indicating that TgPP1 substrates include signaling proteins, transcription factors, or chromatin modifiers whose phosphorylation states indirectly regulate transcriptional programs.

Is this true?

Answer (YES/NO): NO